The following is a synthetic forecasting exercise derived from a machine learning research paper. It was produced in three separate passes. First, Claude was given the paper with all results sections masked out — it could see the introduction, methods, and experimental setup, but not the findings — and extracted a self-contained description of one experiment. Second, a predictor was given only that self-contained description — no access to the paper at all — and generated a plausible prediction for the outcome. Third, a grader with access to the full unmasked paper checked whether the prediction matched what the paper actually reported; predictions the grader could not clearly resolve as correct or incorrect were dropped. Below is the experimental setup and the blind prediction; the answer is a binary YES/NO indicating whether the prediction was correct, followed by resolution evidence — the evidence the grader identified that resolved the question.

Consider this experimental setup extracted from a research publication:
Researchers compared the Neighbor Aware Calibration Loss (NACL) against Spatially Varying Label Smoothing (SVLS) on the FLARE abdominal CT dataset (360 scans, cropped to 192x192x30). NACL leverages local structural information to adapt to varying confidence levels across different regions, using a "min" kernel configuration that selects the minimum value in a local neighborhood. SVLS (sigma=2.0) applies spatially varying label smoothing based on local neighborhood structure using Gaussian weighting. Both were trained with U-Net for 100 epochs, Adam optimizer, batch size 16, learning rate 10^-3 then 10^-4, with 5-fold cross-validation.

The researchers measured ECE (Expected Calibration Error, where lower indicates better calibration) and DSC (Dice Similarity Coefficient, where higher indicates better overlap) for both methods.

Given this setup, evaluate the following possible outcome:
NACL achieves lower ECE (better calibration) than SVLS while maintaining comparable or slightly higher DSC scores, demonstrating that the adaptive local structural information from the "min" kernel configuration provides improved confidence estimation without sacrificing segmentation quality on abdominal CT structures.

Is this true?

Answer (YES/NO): YES